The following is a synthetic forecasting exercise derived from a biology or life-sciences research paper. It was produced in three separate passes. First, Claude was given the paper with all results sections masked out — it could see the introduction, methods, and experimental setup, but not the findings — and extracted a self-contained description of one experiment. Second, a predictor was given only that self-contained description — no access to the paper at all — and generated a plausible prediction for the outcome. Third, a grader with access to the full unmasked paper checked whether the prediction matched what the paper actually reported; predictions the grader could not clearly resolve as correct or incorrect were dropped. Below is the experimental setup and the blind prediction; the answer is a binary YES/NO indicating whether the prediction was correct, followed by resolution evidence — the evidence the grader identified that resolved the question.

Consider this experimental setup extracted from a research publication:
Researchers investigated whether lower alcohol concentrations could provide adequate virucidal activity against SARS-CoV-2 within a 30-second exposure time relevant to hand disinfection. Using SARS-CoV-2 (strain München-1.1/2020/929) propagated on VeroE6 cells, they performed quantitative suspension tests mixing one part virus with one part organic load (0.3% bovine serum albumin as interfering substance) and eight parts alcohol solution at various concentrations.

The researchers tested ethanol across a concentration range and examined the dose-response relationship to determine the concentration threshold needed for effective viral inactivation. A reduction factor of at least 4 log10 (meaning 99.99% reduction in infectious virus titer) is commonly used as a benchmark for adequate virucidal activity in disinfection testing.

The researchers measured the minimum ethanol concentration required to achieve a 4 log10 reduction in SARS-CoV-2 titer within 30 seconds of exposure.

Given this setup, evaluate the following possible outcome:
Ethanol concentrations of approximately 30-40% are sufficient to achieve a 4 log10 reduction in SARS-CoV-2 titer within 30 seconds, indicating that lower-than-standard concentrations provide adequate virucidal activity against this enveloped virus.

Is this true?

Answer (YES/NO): YES